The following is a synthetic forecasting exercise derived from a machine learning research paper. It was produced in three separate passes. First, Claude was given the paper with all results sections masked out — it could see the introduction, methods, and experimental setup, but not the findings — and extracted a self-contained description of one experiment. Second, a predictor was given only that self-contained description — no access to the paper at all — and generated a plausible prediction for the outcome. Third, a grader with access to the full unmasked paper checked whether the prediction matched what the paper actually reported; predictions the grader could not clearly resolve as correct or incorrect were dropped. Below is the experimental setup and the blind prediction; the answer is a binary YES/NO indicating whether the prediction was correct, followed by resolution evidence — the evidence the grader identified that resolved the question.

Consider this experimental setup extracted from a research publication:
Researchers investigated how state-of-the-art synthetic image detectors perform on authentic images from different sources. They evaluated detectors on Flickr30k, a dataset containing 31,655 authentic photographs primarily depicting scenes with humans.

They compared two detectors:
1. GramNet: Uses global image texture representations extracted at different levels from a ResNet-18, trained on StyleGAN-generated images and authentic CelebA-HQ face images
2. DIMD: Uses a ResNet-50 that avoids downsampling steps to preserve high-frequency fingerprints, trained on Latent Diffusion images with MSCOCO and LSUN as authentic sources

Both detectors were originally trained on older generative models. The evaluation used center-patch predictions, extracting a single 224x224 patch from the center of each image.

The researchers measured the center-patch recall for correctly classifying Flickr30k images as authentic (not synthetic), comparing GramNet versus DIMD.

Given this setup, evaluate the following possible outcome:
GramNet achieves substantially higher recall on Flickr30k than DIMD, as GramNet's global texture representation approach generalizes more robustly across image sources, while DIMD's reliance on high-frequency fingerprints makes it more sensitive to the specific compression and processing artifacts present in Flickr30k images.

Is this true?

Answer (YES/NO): NO